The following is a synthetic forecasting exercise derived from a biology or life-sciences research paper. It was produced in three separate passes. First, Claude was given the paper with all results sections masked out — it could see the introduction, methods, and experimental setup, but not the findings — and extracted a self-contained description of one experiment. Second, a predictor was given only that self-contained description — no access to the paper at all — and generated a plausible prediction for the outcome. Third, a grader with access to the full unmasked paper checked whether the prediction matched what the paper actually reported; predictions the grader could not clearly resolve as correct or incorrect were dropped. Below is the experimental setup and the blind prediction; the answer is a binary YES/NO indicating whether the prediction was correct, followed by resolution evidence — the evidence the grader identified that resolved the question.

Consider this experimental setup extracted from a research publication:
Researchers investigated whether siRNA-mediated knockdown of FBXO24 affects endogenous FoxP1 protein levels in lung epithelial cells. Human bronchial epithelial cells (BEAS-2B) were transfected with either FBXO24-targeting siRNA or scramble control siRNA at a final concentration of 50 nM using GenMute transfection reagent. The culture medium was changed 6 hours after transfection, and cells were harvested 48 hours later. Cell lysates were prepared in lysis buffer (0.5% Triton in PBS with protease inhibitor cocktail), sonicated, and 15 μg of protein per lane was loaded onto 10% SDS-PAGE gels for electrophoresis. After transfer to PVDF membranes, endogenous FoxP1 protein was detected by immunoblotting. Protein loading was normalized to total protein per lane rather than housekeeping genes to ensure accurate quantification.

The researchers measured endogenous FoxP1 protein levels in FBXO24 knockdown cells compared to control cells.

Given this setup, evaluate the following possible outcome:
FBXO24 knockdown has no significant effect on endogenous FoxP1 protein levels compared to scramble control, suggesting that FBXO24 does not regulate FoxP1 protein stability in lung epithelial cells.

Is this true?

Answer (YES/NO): NO